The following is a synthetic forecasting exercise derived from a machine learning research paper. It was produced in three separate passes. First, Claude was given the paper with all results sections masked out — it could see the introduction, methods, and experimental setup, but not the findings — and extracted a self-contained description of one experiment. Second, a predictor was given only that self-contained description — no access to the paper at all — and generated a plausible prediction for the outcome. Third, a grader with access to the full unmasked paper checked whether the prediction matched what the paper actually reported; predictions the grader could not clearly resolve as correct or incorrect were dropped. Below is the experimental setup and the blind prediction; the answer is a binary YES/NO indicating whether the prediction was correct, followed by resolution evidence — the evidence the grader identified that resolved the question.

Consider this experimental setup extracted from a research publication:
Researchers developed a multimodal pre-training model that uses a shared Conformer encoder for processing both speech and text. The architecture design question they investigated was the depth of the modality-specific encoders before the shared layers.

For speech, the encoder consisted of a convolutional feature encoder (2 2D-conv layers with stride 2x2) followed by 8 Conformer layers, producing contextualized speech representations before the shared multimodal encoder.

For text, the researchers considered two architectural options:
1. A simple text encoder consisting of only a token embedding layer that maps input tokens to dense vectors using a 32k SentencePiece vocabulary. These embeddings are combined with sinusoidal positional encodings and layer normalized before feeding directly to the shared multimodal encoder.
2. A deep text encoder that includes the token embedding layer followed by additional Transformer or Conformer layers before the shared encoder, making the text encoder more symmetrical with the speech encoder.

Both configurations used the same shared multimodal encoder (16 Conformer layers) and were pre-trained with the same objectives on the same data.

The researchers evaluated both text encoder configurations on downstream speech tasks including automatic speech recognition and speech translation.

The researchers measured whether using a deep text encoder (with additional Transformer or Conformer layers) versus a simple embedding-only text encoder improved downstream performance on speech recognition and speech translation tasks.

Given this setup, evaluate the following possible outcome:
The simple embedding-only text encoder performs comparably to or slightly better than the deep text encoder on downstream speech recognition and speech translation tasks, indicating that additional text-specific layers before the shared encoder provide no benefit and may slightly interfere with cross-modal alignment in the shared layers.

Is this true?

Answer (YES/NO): YES